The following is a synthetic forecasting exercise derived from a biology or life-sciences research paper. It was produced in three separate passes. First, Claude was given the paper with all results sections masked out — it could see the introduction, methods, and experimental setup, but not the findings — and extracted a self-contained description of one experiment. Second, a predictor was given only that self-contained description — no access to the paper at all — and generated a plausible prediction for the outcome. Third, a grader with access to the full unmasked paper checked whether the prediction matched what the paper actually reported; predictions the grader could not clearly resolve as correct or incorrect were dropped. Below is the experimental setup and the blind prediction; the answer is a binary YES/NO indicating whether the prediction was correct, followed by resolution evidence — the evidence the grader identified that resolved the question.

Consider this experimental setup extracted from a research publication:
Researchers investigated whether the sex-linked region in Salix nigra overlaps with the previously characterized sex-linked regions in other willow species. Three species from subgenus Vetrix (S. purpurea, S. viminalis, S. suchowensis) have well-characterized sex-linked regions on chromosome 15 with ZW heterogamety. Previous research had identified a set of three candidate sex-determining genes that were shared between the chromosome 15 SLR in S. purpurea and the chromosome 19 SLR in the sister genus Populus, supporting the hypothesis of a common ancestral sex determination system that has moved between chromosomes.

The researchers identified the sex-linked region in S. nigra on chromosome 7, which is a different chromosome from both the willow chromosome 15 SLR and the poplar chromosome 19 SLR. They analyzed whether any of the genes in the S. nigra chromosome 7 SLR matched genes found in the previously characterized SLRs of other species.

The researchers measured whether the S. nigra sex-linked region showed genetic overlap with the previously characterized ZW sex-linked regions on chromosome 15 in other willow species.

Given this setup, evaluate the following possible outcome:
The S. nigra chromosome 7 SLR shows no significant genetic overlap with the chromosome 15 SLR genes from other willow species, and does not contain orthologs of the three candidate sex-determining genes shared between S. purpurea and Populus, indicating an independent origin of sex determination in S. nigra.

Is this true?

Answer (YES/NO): NO